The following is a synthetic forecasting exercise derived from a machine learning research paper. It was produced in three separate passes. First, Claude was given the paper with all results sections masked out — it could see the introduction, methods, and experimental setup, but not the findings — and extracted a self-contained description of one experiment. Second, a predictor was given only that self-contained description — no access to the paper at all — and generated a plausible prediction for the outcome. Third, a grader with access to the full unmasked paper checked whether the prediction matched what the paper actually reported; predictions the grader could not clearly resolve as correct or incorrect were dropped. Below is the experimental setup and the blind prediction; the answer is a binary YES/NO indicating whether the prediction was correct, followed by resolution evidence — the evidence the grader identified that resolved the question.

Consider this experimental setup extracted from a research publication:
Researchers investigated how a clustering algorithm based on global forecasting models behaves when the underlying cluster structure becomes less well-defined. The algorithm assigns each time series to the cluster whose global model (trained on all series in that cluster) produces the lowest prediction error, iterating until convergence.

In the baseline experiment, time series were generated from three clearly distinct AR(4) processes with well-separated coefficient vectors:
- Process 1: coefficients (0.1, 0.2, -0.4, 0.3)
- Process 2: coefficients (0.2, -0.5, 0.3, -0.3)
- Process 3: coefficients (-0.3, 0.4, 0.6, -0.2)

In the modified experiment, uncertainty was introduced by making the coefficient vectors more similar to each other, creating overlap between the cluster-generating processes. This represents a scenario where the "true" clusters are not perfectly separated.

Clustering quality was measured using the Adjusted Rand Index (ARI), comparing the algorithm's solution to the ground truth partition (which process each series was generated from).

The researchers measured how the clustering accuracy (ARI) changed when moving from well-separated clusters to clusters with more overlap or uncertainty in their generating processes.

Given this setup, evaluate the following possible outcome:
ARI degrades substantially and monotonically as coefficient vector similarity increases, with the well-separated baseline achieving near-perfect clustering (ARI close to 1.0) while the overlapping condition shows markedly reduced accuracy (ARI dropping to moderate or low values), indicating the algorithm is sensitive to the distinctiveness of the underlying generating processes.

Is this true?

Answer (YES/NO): NO